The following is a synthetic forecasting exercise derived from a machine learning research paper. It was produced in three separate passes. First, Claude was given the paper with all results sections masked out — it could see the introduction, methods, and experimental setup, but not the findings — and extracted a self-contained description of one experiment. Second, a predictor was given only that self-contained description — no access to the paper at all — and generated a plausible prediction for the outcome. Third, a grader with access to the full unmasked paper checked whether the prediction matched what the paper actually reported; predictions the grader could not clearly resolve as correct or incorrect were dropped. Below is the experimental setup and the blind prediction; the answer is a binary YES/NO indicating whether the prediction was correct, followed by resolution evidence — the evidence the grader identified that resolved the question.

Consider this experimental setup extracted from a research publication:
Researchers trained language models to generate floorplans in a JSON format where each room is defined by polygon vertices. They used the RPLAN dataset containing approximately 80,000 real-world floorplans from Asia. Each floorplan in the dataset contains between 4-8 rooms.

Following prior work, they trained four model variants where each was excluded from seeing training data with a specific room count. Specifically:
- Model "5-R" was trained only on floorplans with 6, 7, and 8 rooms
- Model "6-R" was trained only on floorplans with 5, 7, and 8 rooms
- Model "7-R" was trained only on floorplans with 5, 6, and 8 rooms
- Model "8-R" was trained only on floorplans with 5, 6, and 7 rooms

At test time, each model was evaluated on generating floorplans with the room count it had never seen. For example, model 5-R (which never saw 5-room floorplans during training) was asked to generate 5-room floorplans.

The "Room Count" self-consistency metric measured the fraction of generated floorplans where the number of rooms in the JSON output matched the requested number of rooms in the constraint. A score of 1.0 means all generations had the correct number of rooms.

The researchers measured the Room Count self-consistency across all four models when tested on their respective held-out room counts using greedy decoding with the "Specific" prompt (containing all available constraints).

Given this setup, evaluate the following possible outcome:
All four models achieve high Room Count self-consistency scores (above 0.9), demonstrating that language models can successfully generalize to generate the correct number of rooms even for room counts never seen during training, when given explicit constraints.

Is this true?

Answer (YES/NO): NO